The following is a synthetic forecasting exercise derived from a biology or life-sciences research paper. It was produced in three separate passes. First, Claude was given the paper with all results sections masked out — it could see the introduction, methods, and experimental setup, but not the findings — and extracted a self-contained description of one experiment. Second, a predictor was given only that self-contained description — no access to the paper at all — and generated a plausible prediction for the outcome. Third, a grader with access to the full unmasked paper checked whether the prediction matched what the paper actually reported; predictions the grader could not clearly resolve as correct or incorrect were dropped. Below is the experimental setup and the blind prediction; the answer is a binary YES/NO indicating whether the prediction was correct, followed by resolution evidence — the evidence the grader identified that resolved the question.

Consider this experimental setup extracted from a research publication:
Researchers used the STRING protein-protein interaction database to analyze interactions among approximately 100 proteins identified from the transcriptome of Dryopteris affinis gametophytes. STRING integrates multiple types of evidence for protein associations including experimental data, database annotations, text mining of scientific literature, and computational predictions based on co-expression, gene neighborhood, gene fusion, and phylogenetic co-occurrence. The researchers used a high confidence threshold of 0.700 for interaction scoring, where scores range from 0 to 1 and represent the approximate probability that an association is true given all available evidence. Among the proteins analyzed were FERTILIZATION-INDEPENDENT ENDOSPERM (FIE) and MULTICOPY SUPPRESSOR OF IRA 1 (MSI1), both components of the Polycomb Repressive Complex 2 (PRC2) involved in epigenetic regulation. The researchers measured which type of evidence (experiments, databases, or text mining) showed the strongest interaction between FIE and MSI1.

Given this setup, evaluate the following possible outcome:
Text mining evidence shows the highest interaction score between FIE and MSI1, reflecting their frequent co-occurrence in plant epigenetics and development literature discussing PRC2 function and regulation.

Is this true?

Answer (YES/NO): NO